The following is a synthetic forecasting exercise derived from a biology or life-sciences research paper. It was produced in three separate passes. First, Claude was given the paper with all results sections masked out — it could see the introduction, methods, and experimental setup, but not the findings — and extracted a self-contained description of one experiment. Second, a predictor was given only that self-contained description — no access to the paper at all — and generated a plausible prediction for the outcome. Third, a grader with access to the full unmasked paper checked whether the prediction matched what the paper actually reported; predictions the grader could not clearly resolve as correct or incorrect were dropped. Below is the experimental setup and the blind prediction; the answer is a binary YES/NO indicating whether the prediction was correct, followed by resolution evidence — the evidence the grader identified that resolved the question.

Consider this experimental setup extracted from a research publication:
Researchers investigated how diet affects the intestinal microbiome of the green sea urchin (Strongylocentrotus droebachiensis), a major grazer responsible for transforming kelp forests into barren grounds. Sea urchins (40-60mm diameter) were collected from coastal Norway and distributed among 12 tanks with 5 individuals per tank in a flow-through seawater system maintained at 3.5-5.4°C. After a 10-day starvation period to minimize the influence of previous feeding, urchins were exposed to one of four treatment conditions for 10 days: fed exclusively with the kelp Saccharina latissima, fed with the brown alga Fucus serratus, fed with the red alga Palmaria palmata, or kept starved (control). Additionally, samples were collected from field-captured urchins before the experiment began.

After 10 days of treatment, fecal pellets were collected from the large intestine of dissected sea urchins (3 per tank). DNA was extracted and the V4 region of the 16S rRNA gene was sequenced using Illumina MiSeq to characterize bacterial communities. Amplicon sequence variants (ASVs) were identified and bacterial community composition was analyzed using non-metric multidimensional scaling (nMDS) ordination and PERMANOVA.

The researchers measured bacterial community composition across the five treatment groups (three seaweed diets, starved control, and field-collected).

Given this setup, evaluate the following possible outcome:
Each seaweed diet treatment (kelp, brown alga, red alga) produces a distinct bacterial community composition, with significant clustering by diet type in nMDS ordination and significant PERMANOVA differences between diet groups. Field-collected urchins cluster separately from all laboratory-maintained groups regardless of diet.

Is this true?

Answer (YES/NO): NO